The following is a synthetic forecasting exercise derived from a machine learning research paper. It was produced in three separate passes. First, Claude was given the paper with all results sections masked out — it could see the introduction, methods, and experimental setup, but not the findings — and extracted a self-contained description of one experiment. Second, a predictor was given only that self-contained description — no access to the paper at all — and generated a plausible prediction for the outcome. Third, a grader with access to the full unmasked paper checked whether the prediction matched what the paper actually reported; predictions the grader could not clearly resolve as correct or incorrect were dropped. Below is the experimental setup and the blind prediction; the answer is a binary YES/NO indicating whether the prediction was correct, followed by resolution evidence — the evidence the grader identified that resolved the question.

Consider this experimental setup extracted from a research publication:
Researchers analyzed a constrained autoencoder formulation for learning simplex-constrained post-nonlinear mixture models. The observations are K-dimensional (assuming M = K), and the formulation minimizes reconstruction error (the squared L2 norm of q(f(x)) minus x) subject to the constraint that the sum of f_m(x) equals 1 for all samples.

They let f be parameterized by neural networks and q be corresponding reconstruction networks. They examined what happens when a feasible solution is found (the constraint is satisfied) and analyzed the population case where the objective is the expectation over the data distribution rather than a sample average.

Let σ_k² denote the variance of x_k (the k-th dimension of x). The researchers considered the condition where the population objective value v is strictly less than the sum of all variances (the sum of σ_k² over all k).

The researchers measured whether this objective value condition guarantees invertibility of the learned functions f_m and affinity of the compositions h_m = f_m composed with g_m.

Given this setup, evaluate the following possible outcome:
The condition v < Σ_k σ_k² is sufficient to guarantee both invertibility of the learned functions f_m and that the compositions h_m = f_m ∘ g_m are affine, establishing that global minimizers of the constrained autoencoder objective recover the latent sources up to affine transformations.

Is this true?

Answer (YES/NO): YES